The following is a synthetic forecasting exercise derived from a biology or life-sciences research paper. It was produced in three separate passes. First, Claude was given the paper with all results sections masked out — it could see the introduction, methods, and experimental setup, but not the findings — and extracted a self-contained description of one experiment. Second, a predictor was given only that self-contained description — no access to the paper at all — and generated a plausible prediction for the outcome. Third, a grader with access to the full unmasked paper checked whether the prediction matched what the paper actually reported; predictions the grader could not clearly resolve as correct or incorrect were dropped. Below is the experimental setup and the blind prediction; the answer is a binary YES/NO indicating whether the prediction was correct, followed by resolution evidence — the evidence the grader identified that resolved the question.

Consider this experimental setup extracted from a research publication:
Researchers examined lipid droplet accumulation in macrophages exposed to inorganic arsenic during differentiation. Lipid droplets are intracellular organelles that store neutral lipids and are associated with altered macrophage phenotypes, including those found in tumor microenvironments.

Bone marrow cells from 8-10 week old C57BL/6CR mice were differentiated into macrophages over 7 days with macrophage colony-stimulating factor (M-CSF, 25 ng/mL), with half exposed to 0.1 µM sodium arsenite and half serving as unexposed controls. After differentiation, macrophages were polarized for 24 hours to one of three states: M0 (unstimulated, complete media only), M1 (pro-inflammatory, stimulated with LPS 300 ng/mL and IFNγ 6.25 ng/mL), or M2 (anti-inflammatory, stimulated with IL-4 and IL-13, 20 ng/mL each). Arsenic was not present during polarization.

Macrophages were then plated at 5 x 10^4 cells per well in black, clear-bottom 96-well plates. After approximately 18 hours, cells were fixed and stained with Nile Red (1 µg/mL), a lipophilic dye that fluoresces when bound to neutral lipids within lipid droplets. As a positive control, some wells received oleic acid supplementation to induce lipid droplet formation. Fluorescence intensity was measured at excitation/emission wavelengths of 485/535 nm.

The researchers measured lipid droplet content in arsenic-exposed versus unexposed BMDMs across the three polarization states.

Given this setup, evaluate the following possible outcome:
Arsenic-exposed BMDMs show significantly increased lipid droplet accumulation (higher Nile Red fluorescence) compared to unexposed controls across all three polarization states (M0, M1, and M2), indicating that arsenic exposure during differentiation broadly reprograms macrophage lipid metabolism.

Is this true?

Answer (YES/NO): NO